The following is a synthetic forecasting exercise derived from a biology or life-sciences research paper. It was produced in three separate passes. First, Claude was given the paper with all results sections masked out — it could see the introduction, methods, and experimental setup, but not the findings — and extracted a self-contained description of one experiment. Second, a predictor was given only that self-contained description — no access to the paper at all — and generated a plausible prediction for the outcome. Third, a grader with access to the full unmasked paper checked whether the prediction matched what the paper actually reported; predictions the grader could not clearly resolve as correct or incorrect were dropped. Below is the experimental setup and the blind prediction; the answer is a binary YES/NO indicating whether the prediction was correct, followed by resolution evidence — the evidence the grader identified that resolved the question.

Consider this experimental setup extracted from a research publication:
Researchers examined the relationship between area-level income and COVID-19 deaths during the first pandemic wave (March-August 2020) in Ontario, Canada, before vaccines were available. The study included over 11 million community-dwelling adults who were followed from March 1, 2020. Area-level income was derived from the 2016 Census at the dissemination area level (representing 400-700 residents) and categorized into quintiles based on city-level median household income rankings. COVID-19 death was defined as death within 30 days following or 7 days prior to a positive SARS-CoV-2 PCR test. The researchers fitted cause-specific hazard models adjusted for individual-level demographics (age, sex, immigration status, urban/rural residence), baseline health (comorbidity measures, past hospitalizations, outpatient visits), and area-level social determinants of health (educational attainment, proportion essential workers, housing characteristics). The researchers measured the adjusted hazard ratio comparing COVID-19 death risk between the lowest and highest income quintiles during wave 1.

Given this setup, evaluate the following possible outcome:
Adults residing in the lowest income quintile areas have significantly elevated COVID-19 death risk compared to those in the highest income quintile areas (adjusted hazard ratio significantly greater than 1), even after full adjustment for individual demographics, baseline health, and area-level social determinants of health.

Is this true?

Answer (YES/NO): NO